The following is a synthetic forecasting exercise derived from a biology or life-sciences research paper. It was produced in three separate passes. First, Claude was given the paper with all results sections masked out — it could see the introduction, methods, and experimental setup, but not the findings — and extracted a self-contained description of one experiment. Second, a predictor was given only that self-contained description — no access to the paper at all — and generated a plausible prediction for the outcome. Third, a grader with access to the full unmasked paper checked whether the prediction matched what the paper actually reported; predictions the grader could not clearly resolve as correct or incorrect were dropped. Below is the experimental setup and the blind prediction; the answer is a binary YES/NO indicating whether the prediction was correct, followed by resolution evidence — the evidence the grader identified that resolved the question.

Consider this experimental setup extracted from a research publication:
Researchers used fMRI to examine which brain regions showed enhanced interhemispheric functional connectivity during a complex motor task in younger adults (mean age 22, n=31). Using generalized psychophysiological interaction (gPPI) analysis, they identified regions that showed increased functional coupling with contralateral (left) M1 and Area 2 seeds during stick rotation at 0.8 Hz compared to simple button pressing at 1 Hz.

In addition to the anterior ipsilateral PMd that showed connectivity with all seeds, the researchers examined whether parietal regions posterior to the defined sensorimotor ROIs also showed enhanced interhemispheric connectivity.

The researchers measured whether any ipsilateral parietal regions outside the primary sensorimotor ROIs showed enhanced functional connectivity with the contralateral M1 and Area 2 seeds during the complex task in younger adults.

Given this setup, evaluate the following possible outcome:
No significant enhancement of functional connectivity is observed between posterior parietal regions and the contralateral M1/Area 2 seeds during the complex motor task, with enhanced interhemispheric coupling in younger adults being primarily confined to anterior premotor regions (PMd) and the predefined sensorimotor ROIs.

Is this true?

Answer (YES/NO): NO